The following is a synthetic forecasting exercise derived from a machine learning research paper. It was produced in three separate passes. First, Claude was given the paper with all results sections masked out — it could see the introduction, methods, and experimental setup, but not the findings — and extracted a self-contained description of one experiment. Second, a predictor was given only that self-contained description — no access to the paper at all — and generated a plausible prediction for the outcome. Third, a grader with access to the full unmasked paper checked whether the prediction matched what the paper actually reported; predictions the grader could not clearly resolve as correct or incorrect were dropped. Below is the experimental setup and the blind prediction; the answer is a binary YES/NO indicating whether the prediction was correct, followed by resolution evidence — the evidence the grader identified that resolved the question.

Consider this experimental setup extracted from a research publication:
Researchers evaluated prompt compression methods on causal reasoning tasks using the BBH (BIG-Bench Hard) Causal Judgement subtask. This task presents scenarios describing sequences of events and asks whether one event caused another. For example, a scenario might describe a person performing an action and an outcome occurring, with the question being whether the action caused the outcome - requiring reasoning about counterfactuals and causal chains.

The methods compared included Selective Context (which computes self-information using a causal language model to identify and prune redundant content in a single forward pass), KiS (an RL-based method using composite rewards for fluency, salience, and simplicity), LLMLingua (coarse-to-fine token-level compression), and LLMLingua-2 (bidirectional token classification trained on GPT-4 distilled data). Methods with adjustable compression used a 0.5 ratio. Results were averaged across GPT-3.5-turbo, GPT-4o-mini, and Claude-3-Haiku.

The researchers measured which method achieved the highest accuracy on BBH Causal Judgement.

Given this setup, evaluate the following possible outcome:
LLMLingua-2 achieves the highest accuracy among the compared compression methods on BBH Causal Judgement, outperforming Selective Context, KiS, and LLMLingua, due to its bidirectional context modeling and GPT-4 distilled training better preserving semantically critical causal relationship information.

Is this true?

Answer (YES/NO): NO